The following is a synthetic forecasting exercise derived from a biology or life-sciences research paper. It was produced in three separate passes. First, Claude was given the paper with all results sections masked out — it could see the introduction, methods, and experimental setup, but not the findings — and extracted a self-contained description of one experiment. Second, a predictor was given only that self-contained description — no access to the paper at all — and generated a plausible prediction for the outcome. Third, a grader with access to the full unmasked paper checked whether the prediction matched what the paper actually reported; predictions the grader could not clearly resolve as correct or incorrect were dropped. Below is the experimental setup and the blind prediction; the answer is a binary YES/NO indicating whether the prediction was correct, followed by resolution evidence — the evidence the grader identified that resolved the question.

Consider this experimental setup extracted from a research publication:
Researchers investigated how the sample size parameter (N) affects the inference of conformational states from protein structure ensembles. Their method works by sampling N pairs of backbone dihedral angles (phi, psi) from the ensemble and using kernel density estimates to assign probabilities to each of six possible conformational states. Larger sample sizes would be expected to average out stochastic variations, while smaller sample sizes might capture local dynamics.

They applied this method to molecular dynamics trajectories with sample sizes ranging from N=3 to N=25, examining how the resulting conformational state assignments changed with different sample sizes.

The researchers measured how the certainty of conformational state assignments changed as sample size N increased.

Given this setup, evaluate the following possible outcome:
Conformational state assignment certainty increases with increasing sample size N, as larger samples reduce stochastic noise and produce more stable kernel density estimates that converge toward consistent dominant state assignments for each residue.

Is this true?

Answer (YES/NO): YES